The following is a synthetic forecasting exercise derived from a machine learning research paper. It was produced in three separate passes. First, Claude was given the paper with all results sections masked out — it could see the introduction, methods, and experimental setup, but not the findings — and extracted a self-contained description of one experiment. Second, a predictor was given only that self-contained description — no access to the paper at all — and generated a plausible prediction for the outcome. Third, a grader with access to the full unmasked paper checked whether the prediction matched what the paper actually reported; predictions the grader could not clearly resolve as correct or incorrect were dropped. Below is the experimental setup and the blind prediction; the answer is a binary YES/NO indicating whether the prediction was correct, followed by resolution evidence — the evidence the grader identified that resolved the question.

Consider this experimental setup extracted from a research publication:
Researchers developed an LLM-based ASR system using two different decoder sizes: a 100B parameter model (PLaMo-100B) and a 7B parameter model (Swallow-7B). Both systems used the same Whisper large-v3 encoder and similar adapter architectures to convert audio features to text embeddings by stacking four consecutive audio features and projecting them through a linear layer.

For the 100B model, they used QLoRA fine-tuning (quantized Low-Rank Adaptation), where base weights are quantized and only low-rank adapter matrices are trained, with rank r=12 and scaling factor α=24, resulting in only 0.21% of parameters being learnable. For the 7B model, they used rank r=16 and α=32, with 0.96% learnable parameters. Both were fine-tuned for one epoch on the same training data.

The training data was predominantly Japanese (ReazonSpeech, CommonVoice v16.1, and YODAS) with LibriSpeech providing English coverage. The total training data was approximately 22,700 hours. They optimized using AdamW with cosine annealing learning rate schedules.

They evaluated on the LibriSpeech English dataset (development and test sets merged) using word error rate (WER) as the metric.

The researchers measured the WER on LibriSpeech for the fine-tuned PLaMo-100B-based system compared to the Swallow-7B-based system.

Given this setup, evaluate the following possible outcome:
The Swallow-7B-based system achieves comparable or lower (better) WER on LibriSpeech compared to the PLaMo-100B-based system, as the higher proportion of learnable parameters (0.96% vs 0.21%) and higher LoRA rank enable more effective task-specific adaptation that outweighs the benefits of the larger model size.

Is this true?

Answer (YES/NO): NO